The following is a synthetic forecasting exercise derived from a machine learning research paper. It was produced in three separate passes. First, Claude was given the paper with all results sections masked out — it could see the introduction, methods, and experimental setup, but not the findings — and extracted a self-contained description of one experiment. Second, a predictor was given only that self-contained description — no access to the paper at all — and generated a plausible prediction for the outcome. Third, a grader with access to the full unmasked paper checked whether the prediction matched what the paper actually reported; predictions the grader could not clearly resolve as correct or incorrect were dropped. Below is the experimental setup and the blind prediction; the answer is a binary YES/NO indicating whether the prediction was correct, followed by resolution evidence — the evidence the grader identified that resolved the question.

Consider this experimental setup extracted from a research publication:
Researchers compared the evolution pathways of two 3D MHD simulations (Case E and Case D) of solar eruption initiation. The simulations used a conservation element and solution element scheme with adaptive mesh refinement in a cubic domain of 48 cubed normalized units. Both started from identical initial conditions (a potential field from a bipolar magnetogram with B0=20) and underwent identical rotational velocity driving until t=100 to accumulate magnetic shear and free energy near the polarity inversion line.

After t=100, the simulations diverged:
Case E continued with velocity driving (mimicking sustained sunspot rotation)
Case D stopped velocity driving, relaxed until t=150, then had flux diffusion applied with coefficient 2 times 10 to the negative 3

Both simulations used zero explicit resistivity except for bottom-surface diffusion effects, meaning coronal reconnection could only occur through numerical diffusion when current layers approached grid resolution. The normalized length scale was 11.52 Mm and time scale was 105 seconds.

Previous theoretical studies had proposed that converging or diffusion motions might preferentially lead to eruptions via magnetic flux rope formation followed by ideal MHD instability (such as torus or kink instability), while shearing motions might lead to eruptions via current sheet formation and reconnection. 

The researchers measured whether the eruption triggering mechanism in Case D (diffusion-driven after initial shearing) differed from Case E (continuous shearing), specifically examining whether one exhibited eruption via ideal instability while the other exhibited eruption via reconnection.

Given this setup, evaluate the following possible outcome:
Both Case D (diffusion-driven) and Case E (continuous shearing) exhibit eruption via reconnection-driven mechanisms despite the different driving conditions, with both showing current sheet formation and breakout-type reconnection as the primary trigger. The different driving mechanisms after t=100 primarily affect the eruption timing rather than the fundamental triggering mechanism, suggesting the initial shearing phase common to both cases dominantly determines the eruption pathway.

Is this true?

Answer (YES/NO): NO